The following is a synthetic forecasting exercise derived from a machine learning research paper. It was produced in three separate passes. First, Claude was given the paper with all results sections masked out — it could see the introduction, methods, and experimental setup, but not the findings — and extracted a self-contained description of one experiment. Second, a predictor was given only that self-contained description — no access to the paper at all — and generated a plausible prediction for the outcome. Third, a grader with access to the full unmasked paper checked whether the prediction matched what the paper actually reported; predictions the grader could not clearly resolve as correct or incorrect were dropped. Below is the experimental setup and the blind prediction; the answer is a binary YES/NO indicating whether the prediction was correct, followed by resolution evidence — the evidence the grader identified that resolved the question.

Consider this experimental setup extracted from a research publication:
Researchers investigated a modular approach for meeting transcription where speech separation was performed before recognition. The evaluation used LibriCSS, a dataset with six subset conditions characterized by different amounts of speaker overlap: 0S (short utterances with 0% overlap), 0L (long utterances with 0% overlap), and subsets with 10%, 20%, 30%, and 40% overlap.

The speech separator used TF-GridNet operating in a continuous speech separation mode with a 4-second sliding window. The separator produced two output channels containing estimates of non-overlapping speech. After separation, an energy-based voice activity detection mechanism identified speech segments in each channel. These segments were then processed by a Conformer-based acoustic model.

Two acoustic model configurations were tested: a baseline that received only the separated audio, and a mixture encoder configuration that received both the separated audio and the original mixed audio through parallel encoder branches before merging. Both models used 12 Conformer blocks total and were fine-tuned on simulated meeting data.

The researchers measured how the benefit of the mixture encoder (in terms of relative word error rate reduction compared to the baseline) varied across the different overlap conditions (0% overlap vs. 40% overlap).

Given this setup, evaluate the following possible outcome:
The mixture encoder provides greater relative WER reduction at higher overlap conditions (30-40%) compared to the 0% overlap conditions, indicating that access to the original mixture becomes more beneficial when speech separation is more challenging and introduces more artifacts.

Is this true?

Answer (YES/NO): NO